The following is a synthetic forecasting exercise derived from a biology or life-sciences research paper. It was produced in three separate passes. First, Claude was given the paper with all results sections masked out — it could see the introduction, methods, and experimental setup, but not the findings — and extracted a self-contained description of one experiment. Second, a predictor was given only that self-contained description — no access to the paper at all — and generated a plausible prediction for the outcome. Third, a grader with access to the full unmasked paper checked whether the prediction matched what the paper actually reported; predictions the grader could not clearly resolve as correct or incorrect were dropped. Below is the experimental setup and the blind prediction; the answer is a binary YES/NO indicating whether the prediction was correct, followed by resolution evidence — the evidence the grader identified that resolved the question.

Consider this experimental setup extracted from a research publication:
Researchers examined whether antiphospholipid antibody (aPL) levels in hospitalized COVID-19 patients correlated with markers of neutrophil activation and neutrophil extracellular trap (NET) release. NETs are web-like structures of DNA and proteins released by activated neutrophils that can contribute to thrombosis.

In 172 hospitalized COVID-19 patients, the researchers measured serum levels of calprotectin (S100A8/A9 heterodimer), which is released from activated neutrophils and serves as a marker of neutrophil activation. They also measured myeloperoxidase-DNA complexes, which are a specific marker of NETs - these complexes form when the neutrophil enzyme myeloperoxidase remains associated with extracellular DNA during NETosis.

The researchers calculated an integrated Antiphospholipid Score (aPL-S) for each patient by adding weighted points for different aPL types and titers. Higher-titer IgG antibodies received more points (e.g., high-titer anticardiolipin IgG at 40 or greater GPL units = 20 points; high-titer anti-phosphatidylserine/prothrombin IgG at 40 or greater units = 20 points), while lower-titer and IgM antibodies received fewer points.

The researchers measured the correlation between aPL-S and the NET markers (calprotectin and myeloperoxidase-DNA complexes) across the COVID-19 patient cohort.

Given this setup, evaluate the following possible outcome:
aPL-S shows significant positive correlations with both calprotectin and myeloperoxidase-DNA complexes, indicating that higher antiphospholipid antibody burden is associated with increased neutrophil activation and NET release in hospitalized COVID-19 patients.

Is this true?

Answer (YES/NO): YES